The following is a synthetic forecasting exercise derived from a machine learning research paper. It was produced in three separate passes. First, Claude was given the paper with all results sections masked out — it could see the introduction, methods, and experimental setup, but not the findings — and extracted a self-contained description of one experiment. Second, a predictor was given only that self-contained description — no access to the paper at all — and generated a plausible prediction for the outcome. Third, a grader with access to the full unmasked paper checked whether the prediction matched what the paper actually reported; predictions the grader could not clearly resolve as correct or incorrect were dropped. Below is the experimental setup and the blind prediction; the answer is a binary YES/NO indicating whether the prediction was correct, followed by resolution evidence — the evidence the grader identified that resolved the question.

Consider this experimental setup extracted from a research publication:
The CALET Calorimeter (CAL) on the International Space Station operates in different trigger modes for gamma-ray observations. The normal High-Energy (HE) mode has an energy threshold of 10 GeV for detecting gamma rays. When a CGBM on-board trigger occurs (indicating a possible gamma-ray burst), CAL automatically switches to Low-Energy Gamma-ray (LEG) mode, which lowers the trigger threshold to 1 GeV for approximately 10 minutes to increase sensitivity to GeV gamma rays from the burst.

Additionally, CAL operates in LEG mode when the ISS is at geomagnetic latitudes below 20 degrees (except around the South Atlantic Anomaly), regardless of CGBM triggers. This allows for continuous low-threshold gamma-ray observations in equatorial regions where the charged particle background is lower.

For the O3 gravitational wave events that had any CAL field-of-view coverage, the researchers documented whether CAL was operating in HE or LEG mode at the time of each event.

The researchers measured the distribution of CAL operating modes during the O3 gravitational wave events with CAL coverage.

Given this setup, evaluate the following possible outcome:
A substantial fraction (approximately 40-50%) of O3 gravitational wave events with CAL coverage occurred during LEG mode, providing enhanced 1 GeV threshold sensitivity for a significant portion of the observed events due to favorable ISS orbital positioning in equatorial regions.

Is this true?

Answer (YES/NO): NO